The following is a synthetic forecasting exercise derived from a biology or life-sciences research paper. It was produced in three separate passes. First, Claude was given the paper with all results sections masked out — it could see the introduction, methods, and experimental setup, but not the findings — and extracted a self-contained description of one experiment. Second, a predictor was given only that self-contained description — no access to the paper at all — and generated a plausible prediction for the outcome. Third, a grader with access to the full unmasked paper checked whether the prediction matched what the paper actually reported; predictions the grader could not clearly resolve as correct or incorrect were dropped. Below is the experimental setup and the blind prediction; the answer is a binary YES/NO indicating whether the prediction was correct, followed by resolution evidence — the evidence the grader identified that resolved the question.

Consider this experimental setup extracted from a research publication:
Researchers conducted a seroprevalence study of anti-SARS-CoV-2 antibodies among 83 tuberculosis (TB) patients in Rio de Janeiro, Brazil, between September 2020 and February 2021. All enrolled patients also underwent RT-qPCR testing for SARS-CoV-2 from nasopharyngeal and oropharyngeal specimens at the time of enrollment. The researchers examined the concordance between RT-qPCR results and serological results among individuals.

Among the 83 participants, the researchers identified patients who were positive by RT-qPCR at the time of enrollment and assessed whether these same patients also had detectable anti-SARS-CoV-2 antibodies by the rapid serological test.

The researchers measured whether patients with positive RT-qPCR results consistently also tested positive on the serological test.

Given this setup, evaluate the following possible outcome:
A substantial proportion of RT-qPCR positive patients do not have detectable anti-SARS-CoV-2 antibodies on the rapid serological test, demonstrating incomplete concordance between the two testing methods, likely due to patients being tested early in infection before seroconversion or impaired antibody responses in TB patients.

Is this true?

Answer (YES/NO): YES